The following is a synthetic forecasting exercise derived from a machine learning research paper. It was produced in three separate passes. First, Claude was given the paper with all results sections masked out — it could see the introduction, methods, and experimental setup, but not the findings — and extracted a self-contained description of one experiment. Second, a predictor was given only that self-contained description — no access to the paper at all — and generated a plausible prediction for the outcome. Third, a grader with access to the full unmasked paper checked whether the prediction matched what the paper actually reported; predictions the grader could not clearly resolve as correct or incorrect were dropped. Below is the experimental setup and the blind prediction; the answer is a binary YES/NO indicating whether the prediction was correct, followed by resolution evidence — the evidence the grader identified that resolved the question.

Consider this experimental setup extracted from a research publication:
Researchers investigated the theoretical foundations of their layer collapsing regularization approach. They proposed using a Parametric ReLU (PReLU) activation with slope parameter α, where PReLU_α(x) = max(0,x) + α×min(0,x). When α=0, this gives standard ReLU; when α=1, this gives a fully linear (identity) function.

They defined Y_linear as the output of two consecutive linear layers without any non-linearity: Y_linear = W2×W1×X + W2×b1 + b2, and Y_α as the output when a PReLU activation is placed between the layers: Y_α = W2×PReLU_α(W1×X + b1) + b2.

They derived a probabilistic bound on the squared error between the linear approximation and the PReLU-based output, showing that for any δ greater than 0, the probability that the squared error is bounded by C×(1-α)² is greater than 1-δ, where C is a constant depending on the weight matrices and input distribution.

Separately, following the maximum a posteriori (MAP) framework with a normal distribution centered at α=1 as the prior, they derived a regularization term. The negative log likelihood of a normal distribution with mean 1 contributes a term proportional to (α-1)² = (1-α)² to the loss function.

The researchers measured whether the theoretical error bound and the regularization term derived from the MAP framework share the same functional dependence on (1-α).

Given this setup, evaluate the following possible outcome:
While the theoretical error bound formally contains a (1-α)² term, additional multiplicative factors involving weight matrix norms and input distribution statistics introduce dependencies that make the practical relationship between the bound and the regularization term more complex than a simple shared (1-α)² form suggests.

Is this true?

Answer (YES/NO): NO